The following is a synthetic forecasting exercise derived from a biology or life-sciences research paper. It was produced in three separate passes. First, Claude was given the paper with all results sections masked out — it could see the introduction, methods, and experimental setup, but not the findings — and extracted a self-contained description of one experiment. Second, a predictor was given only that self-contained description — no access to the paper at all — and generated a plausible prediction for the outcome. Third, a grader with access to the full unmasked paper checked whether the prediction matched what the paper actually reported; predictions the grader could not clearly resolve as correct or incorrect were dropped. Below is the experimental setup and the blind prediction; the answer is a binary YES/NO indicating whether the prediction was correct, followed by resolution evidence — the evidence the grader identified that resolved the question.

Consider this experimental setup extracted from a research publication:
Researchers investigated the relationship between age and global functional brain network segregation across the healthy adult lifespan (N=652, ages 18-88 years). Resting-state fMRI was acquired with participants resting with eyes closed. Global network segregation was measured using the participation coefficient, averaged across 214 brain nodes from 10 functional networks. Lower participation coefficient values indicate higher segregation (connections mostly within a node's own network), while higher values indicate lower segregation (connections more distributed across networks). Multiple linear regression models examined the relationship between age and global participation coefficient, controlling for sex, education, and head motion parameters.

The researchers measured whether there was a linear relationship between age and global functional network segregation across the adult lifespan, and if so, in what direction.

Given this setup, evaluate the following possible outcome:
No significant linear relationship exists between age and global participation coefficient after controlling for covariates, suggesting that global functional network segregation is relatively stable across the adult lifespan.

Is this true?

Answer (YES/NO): NO